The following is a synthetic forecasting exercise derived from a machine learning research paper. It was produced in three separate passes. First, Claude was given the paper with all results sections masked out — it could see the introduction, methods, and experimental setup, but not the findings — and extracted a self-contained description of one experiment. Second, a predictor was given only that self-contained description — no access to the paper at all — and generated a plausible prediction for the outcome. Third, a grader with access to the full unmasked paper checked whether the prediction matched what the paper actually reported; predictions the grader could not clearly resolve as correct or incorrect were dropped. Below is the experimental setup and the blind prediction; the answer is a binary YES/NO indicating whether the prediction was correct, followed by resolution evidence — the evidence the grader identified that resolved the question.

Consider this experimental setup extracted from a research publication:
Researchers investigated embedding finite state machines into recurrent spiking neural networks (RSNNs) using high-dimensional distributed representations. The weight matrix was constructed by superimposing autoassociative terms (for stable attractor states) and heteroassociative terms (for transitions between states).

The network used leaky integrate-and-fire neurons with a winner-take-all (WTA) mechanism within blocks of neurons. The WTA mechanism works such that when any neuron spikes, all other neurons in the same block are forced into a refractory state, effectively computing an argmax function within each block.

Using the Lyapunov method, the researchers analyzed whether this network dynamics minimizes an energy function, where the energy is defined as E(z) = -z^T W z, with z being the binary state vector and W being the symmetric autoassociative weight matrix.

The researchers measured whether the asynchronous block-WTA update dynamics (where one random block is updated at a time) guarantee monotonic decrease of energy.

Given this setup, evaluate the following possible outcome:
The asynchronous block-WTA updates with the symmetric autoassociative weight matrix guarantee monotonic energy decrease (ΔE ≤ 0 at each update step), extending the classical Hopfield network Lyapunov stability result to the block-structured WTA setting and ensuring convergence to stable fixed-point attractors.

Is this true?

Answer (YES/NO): YES